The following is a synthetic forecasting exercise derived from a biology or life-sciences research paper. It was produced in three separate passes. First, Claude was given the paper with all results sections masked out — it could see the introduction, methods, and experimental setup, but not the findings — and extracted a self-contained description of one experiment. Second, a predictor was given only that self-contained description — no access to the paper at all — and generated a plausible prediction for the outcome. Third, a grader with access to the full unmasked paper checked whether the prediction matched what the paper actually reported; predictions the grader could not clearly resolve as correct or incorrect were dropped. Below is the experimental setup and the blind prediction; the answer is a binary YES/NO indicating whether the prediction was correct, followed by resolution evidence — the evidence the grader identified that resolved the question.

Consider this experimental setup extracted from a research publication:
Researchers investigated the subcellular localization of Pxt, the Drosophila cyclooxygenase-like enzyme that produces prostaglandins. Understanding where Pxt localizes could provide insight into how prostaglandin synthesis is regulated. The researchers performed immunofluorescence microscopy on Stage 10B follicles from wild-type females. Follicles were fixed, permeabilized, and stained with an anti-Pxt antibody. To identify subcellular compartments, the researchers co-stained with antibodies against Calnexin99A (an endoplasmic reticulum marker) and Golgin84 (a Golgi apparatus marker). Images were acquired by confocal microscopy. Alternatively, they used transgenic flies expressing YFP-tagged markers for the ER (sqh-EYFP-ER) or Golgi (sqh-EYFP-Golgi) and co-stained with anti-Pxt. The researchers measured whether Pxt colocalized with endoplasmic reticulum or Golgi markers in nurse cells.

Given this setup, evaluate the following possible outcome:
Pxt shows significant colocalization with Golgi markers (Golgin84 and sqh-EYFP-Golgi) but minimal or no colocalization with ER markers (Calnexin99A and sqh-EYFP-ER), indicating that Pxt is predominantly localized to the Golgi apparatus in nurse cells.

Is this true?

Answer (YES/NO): NO